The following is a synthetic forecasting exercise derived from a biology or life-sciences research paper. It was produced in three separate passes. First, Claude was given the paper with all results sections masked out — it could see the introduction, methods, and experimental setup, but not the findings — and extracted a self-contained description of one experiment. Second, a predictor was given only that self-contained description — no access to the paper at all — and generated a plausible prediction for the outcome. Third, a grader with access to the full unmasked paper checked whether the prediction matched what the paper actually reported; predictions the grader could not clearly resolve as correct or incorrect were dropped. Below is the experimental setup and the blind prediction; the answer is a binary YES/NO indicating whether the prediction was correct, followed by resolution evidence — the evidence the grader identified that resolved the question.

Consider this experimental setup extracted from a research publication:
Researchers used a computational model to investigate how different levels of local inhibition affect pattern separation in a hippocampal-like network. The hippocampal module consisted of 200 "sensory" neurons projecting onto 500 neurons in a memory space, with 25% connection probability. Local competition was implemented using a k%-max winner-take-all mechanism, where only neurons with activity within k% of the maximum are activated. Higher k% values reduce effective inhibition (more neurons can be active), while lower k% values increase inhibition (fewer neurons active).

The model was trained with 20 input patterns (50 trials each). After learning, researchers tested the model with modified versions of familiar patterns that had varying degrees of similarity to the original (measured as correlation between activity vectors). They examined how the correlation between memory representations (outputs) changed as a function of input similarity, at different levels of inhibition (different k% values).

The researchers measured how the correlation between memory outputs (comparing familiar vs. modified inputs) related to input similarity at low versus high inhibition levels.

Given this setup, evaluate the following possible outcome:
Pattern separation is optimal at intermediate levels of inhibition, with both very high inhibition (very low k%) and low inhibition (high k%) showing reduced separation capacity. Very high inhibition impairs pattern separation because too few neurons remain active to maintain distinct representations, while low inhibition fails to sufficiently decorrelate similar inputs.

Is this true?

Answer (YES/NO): NO